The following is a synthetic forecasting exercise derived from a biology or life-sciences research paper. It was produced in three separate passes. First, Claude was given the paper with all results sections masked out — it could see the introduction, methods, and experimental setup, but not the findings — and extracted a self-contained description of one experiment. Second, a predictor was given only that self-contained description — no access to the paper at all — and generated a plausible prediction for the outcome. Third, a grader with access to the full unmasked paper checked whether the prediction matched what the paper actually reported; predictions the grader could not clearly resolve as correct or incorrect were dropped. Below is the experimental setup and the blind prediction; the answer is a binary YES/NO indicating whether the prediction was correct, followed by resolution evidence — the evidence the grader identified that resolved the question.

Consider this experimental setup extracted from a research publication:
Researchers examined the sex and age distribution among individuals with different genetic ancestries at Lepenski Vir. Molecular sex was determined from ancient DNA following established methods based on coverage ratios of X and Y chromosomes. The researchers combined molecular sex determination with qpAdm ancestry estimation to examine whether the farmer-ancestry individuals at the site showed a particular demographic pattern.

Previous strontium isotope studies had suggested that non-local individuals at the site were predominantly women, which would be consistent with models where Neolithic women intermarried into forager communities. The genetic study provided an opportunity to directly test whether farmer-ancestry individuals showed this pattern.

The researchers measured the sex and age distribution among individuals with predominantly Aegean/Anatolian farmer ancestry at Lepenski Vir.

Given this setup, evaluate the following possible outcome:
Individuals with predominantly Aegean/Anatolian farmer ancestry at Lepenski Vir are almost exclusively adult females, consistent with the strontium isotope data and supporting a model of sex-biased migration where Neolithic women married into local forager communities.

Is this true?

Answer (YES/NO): NO